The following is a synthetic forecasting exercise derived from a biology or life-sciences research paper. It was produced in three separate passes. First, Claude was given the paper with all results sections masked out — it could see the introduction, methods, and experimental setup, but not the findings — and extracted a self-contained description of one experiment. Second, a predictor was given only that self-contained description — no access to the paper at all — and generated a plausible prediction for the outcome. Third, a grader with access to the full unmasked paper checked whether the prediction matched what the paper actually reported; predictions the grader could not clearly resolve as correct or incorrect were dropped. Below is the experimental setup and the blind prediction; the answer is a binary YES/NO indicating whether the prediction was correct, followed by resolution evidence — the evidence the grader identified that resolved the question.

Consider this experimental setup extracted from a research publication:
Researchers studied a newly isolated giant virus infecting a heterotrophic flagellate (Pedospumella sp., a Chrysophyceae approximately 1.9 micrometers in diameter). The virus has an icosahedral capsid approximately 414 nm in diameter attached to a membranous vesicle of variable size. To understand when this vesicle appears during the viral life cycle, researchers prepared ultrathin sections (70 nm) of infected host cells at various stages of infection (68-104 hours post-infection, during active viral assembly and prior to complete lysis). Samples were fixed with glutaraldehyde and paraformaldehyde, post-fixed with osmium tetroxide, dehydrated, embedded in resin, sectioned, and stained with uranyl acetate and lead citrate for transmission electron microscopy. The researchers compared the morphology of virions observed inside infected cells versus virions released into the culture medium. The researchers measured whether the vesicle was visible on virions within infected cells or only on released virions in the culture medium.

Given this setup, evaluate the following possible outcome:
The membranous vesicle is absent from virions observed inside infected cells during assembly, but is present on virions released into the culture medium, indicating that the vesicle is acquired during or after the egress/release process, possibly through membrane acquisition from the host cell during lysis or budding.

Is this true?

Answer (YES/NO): YES